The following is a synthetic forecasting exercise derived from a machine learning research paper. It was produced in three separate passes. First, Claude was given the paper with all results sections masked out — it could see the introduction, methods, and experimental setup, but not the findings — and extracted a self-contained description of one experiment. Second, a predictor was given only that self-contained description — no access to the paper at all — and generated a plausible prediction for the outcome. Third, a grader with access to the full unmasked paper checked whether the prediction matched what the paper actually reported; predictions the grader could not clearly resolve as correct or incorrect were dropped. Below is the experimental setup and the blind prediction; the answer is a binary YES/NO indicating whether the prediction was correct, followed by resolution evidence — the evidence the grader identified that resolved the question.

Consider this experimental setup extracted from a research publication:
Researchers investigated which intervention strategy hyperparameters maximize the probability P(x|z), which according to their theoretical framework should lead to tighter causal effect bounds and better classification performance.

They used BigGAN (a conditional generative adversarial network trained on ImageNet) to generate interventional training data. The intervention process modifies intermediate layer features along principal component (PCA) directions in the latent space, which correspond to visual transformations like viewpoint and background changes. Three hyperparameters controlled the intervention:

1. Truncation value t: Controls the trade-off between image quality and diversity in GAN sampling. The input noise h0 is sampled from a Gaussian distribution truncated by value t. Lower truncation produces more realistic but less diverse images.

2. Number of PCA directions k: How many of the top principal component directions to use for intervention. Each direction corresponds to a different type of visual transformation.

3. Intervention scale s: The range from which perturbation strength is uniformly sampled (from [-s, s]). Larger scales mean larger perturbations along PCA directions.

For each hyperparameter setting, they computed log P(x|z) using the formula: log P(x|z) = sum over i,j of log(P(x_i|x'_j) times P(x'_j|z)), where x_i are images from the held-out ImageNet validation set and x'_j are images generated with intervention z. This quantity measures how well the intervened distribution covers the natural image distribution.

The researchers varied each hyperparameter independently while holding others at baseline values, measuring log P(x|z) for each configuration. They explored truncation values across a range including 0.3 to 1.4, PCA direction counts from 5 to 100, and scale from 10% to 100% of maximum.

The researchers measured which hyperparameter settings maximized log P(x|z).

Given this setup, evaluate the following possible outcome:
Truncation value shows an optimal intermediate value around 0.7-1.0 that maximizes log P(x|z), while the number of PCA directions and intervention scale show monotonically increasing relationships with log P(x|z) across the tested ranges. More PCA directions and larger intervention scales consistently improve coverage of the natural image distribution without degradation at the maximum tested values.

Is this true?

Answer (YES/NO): NO